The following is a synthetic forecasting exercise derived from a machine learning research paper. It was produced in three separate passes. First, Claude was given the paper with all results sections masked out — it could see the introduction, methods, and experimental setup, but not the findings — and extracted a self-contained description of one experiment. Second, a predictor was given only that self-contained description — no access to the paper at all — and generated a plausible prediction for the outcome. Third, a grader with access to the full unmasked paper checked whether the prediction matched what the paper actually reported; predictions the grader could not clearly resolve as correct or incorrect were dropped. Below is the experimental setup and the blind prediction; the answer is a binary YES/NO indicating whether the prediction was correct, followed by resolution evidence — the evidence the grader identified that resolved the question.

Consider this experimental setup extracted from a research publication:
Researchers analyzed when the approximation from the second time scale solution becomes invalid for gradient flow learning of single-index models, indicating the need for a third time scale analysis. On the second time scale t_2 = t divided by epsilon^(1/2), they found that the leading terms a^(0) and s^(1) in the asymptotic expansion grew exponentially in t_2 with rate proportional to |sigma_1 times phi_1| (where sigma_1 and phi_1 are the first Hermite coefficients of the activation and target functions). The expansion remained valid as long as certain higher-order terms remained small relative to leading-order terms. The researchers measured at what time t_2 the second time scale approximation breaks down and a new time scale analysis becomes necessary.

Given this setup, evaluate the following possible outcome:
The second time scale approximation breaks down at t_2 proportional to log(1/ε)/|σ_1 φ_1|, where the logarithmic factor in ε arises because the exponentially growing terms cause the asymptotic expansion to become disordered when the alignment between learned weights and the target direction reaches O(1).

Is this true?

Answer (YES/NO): NO